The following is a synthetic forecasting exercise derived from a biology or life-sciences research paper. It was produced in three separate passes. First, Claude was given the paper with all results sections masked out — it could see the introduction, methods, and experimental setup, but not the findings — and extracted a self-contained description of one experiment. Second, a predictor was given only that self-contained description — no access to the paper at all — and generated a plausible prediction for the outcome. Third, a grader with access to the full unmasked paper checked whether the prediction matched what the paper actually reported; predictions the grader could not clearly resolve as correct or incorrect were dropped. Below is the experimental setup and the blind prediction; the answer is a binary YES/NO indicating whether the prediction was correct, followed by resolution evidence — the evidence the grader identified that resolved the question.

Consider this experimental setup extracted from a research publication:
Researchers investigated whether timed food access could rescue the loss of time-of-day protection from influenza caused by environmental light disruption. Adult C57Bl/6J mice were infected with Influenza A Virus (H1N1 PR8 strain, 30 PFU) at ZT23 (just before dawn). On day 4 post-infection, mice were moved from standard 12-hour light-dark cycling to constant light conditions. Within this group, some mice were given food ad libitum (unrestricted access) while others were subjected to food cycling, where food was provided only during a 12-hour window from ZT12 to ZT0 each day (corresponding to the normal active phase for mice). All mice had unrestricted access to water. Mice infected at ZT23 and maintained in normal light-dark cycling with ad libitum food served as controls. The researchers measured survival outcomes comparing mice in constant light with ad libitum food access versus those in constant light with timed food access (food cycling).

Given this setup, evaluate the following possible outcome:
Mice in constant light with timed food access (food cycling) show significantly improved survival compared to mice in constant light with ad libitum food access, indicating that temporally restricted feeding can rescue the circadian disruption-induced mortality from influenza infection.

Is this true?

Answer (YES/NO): YES